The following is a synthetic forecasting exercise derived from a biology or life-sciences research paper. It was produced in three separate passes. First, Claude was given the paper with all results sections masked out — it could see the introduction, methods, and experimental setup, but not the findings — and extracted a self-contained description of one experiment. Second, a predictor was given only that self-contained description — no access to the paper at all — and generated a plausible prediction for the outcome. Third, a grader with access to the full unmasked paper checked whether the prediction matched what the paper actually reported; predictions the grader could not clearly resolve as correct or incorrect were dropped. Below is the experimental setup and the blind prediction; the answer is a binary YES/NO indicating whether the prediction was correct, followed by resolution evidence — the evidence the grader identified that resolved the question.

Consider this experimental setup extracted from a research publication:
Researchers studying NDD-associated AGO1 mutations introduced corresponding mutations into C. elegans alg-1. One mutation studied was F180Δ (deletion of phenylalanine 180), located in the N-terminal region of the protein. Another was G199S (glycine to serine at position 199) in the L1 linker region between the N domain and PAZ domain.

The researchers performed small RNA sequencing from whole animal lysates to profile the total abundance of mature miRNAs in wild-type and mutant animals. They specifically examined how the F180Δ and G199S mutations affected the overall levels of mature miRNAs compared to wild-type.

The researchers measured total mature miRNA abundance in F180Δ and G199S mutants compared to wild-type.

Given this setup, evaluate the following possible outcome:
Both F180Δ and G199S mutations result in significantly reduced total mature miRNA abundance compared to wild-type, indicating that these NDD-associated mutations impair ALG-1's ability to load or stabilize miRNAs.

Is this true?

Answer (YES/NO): NO